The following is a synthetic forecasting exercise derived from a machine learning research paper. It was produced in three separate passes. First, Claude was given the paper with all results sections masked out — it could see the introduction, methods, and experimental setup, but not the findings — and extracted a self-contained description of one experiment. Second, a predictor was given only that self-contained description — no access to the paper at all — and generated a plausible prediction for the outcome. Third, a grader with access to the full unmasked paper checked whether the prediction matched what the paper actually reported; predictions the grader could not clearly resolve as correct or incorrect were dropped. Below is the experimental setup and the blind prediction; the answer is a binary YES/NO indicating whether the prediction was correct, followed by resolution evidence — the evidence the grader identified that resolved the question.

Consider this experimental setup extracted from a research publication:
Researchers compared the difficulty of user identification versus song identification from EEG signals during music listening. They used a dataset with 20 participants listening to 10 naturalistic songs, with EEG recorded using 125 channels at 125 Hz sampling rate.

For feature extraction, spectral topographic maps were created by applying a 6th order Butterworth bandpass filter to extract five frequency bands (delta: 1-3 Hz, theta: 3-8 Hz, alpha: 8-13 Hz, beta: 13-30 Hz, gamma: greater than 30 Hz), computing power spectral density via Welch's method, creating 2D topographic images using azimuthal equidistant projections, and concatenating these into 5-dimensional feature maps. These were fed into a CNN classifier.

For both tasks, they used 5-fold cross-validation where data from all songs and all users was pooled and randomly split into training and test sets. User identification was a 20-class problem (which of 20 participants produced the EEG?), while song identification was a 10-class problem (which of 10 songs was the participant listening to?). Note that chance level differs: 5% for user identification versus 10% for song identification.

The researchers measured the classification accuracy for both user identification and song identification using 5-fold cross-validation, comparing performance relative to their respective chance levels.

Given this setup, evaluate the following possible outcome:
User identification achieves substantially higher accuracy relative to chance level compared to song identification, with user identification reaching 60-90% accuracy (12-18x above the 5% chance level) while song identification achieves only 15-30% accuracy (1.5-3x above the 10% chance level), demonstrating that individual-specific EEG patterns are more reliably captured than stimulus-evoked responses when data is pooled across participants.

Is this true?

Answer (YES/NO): NO